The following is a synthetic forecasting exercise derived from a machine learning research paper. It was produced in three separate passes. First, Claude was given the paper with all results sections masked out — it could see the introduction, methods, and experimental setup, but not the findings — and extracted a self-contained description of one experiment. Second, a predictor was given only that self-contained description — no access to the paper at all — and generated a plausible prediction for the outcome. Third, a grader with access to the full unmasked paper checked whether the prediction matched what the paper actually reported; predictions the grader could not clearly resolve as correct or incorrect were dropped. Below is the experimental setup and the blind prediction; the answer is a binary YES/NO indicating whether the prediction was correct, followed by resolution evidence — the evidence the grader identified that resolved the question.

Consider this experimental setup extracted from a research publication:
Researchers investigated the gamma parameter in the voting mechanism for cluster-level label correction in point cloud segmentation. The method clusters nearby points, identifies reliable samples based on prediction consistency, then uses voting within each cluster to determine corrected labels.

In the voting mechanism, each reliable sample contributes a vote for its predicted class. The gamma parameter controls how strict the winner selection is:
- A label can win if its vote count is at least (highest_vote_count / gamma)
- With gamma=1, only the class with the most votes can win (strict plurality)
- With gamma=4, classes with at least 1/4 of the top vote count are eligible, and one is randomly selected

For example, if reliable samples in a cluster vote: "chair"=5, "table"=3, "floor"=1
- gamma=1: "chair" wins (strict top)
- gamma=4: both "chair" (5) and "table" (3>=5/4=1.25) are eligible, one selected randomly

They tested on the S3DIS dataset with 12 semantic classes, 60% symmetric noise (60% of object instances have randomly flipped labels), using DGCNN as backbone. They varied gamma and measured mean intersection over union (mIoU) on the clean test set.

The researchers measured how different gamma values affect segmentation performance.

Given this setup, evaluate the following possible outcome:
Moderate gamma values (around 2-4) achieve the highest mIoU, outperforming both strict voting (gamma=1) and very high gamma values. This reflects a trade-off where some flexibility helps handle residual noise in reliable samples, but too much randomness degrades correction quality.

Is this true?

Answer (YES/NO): NO